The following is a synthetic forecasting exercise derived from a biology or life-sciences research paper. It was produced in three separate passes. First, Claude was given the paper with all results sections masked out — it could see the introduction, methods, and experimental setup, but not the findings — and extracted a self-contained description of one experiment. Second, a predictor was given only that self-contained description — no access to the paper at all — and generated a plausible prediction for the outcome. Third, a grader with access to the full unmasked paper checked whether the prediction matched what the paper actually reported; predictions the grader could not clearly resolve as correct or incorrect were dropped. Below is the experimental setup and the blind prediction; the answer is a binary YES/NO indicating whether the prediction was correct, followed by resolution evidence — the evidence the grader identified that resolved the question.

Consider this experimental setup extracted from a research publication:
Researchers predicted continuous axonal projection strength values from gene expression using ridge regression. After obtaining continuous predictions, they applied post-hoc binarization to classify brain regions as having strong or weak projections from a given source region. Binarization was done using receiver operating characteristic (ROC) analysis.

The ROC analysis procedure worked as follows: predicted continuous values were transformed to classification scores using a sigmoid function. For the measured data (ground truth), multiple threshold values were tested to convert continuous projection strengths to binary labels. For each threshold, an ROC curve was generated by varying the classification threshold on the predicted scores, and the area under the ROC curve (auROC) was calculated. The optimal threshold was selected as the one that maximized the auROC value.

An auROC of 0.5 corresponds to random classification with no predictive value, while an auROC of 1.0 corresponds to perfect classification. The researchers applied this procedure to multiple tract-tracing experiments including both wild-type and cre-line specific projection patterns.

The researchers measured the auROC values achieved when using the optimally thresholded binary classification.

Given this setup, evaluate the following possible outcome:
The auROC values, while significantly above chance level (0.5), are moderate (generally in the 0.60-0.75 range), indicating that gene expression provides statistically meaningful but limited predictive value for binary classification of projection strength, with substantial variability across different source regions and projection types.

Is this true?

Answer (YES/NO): NO